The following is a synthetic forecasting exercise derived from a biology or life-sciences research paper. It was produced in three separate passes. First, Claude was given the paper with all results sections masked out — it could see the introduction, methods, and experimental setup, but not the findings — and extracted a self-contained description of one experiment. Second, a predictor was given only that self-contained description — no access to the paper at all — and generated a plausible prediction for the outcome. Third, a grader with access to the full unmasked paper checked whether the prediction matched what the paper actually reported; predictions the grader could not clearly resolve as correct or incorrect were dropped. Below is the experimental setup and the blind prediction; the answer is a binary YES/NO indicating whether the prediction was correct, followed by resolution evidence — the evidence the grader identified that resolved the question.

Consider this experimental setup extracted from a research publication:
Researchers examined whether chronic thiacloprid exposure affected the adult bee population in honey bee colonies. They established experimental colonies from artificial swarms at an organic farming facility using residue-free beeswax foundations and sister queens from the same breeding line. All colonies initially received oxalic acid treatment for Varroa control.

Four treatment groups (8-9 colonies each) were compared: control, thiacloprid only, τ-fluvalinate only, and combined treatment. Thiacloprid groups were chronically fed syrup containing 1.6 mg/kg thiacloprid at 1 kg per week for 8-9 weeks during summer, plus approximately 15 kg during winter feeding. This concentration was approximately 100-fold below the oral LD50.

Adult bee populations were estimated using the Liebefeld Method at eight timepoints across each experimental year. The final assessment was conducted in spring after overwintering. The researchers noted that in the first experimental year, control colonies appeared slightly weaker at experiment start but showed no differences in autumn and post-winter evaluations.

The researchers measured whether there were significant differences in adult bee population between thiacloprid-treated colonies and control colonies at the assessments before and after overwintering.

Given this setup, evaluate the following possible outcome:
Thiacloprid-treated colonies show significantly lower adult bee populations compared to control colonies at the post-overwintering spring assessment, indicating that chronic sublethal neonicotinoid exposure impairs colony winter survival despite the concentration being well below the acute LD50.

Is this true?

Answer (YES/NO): NO